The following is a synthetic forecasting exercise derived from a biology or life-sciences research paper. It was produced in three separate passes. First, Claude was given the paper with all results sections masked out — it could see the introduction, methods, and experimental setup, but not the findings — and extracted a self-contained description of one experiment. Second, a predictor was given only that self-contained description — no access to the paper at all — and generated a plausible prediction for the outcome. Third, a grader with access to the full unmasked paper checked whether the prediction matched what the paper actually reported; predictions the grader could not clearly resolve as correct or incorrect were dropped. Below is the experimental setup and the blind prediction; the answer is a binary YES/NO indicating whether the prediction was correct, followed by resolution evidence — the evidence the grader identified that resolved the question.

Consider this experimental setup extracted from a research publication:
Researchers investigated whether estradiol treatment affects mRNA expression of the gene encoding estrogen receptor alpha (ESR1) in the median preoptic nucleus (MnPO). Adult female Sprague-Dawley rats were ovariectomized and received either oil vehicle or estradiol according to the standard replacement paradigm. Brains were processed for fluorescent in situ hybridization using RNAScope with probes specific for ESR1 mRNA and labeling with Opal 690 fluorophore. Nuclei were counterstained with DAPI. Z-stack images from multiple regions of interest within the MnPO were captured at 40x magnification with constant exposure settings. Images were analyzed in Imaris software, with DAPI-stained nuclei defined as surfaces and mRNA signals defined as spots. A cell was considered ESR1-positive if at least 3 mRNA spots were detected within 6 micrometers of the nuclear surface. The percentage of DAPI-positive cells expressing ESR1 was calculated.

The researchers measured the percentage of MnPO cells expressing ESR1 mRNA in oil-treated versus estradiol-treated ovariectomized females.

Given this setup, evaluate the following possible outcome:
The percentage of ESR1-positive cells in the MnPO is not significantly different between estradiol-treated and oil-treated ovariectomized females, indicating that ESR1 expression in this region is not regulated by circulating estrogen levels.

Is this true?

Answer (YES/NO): YES